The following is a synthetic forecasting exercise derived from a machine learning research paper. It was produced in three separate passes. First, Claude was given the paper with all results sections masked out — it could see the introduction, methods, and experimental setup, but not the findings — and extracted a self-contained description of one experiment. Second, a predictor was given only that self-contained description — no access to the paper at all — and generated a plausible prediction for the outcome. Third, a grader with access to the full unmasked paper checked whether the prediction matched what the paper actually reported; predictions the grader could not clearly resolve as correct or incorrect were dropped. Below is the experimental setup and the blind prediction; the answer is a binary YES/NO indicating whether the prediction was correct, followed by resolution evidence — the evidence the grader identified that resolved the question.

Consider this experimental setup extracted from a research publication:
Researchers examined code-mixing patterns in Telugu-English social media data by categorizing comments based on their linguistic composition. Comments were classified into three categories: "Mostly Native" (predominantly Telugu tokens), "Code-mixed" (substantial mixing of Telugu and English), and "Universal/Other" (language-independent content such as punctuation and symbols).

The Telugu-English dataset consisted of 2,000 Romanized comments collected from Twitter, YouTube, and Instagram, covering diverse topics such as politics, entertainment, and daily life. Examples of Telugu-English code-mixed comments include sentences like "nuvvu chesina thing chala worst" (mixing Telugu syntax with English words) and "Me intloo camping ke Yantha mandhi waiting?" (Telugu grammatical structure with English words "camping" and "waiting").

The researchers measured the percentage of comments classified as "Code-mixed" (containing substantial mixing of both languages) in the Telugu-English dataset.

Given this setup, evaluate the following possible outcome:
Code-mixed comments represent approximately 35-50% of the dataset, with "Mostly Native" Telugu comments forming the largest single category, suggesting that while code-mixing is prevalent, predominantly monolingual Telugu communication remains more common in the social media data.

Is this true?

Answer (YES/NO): NO